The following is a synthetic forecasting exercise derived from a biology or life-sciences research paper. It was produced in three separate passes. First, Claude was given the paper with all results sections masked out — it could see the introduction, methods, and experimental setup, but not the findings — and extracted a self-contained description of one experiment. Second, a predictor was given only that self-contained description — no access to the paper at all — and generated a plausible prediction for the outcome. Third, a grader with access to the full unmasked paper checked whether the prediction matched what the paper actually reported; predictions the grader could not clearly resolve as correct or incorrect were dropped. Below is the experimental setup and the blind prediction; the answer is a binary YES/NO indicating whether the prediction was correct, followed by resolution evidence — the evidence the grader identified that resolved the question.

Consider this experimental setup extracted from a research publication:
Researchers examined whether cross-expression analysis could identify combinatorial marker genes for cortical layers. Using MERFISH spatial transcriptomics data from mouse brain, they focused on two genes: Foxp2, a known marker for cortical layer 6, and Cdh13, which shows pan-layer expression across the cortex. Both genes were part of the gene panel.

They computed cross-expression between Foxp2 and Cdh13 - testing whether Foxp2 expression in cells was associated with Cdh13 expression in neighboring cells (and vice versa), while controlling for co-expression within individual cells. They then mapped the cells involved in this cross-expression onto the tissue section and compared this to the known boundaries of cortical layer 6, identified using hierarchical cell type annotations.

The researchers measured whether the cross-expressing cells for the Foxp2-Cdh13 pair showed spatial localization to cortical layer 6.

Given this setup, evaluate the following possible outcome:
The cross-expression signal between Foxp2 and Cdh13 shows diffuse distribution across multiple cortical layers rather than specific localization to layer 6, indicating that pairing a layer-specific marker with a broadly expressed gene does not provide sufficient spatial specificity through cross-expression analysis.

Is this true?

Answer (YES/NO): NO